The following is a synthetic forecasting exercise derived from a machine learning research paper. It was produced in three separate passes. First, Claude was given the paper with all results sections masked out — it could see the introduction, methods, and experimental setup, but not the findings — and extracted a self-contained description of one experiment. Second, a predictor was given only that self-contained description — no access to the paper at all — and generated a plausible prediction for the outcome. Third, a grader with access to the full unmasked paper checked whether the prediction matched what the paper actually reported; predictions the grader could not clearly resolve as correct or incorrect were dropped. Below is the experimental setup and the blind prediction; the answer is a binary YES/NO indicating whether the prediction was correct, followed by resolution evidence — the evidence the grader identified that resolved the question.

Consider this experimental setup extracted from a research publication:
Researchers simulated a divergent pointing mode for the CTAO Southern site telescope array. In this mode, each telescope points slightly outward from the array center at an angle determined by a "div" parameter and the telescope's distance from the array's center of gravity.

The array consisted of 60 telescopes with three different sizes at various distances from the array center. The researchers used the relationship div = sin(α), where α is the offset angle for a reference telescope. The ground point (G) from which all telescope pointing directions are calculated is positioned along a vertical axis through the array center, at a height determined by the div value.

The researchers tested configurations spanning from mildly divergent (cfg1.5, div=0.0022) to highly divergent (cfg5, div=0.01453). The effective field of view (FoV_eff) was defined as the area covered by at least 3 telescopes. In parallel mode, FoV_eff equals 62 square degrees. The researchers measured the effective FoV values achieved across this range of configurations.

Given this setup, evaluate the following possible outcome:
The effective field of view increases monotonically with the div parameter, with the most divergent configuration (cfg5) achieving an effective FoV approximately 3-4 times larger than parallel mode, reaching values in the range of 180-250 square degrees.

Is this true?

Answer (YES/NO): NO